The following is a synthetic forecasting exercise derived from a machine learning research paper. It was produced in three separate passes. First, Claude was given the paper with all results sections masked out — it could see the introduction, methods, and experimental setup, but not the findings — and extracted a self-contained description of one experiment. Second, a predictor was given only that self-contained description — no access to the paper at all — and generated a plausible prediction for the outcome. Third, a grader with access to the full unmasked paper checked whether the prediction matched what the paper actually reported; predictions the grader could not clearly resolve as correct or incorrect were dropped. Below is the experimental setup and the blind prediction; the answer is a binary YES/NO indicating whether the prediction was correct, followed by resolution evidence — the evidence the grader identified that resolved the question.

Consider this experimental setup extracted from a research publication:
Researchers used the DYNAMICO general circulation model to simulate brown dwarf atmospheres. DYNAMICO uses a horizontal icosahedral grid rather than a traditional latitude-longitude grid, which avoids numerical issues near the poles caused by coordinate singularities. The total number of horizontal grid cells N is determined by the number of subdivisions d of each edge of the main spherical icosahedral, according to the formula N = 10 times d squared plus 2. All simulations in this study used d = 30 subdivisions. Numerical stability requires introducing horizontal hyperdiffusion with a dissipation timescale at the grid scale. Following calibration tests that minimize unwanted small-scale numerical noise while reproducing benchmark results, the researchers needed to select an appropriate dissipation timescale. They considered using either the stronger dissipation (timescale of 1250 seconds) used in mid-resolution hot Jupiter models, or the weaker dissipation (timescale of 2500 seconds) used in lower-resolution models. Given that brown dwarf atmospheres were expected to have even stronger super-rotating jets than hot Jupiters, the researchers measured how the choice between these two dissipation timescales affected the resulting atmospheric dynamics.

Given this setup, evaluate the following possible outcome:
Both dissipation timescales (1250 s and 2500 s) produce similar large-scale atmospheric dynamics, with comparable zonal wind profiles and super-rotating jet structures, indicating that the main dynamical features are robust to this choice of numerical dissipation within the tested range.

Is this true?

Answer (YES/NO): YES